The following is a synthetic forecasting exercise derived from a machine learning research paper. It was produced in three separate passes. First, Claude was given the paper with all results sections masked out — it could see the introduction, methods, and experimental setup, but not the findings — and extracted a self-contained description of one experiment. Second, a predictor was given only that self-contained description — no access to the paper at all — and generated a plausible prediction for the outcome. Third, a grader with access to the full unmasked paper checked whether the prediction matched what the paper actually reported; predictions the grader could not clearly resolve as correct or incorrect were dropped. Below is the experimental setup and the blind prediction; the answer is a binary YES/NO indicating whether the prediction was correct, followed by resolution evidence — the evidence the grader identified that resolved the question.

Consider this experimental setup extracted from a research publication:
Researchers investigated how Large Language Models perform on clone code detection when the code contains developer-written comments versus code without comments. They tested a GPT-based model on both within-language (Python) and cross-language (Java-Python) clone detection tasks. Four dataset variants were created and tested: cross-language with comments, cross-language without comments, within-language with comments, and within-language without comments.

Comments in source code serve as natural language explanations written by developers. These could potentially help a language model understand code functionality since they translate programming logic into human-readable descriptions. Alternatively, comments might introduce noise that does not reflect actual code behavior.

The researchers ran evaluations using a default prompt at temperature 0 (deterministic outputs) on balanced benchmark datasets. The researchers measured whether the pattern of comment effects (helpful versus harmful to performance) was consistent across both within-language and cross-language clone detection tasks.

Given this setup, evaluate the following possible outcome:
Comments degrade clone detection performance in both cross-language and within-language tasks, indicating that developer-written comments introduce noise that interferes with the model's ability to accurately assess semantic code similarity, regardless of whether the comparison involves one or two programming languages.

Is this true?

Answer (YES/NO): NO